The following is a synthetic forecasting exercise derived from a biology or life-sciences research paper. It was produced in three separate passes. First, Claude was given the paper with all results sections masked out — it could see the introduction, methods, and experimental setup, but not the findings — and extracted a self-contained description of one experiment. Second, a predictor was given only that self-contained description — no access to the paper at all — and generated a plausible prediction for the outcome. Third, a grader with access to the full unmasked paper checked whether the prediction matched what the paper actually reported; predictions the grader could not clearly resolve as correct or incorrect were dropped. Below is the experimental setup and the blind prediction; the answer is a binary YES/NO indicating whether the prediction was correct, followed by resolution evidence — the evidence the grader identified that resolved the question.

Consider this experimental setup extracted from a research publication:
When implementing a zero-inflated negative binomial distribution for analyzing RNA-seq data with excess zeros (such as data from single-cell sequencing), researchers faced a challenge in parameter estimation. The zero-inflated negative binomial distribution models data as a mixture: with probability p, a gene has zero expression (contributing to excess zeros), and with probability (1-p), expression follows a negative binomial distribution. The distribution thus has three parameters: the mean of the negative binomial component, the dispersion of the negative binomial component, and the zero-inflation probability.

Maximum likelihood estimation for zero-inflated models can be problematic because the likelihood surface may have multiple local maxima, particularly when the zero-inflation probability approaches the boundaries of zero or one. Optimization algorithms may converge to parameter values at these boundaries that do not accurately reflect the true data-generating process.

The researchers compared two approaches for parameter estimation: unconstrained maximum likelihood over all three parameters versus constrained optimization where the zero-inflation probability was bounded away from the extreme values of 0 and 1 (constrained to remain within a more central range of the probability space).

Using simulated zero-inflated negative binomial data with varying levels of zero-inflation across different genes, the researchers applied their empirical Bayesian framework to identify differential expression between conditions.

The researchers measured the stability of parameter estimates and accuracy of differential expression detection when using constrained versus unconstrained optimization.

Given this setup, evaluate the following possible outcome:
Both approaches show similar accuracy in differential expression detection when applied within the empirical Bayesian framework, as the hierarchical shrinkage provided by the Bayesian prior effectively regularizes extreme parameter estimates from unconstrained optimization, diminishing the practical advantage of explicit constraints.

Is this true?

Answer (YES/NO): NO